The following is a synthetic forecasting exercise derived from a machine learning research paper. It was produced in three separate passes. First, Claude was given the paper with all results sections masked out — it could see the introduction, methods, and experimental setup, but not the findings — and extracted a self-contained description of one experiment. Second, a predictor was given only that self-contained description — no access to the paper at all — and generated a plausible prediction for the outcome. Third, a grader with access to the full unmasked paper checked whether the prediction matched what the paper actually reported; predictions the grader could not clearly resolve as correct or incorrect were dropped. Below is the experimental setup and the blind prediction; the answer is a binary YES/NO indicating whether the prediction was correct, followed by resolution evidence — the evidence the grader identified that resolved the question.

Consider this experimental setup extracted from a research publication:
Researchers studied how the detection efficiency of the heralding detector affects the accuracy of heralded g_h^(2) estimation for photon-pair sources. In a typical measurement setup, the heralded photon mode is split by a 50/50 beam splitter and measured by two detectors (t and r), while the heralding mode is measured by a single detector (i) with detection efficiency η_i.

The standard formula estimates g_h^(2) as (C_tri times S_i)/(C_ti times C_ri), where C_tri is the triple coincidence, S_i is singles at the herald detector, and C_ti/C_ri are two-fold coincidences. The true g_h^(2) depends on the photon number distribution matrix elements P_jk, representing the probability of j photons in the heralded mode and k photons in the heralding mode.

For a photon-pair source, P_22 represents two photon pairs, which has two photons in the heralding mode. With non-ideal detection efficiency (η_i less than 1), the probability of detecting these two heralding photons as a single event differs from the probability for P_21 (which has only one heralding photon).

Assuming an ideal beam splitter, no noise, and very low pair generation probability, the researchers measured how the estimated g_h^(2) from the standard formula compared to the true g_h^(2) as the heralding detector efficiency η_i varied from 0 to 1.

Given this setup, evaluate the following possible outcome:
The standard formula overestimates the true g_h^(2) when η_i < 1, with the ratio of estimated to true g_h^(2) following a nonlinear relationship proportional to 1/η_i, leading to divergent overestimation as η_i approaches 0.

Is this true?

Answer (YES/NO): NO